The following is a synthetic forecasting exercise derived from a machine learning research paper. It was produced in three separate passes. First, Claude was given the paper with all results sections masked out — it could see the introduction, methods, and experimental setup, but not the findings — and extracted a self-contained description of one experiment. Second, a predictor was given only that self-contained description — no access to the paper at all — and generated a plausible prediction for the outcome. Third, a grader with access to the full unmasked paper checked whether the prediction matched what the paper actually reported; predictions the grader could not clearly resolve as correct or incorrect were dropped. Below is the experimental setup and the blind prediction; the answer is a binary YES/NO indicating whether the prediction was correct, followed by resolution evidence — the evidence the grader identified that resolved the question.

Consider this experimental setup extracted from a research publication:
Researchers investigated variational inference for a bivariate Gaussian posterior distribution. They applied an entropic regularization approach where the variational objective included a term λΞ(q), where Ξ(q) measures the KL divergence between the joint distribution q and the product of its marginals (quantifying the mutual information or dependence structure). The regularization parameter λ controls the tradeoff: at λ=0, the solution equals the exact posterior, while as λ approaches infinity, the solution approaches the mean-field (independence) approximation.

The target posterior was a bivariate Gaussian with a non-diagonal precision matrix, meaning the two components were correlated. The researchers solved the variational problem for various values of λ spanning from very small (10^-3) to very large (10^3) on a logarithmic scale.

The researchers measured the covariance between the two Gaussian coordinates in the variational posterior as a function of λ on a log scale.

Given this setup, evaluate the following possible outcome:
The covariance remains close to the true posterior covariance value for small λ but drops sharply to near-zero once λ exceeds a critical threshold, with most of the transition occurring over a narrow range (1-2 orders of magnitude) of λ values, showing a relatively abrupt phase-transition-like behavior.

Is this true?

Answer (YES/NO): YES